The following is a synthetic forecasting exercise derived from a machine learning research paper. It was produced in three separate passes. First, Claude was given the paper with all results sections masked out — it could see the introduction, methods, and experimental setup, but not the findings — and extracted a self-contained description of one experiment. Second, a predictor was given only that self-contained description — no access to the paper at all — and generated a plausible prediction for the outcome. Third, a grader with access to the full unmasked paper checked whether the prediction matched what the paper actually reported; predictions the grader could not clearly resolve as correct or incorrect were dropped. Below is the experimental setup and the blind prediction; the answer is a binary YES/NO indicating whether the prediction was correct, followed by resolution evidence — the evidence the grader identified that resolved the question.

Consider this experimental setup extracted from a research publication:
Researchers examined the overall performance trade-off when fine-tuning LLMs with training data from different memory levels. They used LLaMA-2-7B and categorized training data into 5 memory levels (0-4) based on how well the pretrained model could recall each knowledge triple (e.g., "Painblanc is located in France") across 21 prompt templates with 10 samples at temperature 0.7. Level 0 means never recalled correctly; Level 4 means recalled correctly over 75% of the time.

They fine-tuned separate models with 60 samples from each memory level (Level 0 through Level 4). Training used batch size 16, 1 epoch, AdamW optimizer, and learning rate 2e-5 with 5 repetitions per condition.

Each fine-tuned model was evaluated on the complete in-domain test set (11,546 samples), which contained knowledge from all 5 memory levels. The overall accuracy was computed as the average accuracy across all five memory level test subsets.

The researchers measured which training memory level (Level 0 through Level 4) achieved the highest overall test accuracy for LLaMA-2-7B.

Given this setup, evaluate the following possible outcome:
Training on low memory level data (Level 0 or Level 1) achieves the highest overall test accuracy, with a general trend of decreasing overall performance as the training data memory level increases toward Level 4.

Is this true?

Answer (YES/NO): NO